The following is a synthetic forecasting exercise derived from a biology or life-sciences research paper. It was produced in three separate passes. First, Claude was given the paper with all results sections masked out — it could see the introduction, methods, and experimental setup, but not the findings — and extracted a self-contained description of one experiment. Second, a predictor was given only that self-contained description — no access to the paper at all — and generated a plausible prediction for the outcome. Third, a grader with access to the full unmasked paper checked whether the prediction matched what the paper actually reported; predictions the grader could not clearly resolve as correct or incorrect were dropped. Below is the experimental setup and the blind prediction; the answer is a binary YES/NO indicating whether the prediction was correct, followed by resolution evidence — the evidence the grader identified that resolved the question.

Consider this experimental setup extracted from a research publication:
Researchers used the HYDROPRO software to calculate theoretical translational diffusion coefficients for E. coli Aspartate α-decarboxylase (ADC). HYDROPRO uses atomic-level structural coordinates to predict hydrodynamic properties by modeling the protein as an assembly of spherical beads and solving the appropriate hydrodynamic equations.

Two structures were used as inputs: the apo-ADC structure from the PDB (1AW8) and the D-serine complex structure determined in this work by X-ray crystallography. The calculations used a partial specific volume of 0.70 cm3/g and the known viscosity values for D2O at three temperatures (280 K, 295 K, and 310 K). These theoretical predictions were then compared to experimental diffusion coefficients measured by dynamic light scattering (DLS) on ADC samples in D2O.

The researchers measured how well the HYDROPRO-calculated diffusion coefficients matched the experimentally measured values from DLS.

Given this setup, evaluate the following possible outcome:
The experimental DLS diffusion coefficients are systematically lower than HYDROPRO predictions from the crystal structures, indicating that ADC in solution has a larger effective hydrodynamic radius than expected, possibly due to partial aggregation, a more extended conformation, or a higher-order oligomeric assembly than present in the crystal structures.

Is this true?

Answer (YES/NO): YES